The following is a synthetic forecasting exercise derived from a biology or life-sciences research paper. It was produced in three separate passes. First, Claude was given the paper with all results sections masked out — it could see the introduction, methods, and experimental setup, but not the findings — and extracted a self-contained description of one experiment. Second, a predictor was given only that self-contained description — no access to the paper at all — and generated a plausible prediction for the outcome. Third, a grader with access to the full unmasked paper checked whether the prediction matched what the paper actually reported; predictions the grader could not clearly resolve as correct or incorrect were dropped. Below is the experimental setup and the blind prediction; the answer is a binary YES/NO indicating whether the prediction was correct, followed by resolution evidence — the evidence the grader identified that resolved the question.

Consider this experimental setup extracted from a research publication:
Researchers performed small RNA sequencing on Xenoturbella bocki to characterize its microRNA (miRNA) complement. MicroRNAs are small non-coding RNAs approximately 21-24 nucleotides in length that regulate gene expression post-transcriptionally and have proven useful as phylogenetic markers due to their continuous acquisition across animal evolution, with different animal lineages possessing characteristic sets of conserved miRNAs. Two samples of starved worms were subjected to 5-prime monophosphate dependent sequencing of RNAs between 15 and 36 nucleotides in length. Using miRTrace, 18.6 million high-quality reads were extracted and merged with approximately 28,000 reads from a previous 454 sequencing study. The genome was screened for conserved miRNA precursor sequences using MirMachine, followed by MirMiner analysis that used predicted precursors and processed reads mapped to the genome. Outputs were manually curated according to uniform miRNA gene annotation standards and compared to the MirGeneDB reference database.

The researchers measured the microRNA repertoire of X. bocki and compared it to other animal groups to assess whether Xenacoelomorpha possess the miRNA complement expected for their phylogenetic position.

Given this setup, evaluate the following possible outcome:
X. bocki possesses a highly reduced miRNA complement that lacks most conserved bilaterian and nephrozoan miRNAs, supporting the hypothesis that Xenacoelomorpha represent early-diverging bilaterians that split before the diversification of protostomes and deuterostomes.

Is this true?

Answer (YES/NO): NO